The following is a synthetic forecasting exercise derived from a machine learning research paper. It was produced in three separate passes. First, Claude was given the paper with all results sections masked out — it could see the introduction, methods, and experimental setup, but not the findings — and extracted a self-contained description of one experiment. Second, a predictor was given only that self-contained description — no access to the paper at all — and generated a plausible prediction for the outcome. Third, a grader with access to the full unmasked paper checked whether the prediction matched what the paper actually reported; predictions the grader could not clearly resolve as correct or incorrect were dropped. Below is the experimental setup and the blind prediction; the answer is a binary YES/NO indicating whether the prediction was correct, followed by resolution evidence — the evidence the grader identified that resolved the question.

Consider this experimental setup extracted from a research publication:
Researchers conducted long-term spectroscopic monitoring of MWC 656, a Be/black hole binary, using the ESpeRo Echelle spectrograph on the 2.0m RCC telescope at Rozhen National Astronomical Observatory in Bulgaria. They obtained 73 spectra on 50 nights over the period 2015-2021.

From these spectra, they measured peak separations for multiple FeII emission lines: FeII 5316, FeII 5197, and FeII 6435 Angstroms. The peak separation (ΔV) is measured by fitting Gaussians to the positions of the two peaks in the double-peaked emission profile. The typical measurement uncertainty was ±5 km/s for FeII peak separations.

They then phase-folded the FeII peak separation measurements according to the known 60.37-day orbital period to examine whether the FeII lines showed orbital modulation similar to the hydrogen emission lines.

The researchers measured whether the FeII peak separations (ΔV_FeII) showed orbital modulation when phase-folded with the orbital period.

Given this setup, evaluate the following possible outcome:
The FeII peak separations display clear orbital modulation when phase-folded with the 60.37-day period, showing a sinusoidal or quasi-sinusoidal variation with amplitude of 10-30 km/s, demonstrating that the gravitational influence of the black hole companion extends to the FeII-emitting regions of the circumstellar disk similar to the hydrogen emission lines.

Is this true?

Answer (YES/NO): YES